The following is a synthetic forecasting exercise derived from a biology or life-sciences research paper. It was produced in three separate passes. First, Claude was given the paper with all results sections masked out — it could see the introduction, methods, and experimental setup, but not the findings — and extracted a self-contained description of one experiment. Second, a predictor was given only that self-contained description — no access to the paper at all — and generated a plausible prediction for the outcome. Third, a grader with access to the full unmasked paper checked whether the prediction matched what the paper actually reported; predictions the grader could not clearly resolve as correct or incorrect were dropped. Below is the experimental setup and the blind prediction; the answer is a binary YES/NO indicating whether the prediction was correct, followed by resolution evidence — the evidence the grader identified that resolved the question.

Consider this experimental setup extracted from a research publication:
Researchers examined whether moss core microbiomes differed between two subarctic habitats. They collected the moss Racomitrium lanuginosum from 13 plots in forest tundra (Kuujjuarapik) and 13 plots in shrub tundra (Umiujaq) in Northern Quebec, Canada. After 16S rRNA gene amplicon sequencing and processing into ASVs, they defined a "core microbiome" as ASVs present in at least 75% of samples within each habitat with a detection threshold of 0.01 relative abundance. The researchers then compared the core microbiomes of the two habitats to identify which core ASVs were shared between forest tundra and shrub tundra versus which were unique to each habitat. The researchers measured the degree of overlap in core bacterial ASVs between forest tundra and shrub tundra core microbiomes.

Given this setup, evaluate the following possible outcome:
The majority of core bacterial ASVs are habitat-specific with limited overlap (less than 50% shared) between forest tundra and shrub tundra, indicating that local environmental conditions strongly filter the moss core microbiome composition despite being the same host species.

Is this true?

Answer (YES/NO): NO